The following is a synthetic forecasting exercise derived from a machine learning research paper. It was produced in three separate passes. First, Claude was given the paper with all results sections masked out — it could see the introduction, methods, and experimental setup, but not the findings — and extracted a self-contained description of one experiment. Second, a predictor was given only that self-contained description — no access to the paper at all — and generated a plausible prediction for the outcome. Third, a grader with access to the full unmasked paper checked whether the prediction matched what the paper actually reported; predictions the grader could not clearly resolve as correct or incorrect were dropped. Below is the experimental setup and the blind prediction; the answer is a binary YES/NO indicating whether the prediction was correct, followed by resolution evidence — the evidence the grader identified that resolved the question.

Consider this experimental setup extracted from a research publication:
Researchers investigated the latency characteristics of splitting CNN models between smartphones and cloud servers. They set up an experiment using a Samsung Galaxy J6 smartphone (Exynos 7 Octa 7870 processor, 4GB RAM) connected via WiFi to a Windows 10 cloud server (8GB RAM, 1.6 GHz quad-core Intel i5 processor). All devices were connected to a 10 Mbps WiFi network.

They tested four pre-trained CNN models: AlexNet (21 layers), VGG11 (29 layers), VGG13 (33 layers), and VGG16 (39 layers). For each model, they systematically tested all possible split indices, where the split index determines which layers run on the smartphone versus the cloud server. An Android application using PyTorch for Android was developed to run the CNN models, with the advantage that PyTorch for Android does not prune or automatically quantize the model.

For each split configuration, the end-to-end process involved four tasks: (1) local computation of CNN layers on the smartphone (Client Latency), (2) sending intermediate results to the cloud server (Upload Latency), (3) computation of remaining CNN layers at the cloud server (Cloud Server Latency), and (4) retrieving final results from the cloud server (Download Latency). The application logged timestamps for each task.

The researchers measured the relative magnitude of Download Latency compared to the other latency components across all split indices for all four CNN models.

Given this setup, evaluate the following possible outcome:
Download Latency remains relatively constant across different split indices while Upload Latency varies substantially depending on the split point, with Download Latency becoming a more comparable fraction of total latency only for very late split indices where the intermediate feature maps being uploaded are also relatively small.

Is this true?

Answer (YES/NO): NO